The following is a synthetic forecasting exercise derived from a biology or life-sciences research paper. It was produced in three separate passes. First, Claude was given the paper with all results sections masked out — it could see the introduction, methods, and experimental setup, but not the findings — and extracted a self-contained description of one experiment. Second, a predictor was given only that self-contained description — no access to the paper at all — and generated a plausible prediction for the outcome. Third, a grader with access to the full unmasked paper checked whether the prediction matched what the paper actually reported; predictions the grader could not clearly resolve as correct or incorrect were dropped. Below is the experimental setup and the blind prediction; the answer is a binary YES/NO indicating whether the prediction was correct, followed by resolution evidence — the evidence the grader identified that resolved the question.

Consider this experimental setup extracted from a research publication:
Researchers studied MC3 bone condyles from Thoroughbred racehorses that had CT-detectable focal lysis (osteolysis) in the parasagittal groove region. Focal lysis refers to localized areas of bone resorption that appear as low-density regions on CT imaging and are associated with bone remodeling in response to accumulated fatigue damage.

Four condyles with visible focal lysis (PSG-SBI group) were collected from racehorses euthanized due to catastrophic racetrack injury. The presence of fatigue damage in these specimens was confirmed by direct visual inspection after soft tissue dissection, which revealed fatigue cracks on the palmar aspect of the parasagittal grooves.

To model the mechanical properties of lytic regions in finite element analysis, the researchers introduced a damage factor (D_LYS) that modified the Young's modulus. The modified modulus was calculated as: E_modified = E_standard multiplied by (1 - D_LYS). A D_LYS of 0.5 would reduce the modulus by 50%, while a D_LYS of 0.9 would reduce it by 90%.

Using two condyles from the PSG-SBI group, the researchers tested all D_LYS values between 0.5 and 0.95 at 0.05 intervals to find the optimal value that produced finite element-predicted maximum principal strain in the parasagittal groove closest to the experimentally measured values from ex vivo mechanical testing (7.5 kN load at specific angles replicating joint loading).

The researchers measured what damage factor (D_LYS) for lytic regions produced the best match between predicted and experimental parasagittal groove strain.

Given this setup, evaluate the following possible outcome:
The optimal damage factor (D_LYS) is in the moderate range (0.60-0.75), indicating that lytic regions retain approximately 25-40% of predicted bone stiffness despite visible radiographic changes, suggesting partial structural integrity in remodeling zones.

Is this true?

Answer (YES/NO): YES